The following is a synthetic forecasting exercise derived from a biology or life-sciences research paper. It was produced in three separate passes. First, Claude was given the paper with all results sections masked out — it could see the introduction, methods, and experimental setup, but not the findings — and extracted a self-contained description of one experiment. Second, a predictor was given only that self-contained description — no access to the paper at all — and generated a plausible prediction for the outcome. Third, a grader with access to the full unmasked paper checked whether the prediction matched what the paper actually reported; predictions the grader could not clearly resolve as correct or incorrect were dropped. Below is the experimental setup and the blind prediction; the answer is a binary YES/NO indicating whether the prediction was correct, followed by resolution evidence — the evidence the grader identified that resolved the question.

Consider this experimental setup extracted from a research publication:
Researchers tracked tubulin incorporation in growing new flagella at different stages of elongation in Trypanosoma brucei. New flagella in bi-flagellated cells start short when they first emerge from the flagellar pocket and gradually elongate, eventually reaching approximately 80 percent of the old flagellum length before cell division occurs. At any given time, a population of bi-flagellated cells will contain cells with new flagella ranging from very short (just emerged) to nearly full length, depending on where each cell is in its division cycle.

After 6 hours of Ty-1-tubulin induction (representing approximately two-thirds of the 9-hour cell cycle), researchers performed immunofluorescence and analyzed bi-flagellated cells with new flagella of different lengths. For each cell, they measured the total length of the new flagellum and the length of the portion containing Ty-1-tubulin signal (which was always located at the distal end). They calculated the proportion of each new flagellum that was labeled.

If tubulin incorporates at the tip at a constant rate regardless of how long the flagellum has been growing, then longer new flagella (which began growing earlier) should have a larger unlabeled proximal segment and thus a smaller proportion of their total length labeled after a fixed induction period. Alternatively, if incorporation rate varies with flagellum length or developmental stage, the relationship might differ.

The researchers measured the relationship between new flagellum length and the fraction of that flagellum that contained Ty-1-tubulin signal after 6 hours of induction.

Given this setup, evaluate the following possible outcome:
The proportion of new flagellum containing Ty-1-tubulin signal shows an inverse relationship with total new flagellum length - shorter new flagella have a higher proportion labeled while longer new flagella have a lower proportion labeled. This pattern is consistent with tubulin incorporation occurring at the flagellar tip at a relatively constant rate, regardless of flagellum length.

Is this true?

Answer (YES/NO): YES